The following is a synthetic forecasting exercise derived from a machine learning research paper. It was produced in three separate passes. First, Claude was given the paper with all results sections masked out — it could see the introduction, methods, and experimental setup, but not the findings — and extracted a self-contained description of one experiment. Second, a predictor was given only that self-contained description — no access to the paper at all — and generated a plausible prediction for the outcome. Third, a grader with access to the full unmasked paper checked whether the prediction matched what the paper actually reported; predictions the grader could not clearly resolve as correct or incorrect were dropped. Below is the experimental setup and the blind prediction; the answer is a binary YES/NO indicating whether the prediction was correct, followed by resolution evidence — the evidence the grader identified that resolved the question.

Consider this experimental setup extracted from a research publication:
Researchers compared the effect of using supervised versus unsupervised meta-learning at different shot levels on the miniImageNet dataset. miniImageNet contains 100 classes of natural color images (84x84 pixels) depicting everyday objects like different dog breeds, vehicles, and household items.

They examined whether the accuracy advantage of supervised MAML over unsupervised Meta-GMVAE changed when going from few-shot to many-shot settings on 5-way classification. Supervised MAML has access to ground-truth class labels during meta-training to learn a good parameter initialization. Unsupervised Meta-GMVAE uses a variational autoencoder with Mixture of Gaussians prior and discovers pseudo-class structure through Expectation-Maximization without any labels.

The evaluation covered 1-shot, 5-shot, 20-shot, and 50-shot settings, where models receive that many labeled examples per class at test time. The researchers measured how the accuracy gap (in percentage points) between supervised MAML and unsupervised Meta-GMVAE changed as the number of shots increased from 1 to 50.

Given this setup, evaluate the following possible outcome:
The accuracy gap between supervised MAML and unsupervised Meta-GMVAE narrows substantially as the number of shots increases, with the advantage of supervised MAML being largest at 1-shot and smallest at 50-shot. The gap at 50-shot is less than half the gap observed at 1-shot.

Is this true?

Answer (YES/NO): NO